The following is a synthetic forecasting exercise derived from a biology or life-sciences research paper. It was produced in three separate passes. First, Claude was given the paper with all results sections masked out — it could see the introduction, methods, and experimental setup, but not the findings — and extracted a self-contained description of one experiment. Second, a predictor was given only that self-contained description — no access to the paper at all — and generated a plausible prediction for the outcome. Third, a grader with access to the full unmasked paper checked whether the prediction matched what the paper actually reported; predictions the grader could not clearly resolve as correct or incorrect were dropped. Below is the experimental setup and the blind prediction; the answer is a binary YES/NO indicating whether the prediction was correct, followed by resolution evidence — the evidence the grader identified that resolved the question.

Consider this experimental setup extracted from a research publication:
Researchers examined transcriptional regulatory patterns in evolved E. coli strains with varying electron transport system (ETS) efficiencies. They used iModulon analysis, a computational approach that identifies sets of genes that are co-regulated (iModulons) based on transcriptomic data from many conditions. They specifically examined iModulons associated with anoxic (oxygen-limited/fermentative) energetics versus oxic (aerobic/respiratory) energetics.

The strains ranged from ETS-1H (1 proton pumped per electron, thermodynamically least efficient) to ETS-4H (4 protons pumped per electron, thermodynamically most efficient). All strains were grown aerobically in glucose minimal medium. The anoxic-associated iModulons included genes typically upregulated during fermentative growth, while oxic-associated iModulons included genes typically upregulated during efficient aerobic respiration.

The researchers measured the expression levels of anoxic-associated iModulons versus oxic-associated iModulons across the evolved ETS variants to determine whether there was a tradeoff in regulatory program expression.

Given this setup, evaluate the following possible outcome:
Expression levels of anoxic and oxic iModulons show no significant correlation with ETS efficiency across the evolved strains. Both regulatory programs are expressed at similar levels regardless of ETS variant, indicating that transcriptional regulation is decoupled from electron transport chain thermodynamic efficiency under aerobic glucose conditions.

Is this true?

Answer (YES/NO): NO